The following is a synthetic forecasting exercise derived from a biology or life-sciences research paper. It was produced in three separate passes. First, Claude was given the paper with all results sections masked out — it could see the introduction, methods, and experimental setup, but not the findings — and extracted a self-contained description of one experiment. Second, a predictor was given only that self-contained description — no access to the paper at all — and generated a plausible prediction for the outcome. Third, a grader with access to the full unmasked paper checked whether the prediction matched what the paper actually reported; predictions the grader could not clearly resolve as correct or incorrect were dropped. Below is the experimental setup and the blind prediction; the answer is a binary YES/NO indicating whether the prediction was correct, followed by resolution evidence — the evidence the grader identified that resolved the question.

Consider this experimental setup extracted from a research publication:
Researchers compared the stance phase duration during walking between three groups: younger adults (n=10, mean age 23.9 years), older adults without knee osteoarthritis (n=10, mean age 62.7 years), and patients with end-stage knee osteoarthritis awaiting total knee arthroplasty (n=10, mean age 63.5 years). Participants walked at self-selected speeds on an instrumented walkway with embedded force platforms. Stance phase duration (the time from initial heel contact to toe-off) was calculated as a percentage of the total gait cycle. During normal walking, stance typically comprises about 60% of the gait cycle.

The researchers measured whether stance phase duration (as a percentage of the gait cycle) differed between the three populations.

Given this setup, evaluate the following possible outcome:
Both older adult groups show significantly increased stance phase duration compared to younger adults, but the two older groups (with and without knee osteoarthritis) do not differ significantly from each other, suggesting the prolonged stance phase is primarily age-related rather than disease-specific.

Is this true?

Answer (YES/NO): NO